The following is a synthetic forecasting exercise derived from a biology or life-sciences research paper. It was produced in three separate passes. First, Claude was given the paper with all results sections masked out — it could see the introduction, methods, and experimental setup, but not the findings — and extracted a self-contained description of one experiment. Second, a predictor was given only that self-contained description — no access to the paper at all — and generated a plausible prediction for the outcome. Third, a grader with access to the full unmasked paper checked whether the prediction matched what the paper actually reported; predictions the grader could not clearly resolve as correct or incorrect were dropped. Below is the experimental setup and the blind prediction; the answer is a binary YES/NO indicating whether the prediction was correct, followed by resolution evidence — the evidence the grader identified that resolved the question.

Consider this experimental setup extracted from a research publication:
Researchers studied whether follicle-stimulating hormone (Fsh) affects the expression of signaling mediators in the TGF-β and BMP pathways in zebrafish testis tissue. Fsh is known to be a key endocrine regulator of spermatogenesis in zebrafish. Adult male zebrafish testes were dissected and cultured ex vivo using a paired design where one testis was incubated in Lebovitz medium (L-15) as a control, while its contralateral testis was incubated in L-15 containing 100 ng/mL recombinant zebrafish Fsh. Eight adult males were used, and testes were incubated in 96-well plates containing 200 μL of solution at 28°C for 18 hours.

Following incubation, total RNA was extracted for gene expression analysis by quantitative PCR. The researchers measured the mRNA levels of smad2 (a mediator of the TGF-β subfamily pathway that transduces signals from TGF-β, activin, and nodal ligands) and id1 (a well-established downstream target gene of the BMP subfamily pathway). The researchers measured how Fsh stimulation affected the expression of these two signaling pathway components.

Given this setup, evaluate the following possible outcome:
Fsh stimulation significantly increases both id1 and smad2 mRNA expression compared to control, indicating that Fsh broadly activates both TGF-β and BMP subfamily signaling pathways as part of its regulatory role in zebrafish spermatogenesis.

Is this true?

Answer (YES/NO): NO